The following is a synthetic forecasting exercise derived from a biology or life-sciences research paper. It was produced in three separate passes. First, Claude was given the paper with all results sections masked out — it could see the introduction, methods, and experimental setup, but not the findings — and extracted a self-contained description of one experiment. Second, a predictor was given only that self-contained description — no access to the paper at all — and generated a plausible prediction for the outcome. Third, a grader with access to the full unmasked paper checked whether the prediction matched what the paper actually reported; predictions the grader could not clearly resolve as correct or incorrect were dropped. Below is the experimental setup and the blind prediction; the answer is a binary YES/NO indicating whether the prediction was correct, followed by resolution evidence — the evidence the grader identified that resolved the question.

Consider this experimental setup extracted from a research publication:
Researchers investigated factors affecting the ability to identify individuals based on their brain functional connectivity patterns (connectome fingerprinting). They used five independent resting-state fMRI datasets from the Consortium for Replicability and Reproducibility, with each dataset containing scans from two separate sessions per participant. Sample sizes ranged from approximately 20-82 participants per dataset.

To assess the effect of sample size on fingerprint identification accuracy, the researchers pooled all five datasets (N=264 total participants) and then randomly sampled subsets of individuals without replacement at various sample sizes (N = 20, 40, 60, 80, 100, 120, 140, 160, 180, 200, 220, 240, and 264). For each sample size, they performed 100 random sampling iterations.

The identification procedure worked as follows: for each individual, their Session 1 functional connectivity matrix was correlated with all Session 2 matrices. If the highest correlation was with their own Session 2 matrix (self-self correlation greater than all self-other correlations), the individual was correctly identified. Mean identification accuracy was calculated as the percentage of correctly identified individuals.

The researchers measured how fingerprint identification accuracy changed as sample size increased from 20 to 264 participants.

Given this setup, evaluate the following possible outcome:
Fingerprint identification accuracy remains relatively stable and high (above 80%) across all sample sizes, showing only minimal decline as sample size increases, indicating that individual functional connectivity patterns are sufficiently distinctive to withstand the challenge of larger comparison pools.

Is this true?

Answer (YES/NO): NO